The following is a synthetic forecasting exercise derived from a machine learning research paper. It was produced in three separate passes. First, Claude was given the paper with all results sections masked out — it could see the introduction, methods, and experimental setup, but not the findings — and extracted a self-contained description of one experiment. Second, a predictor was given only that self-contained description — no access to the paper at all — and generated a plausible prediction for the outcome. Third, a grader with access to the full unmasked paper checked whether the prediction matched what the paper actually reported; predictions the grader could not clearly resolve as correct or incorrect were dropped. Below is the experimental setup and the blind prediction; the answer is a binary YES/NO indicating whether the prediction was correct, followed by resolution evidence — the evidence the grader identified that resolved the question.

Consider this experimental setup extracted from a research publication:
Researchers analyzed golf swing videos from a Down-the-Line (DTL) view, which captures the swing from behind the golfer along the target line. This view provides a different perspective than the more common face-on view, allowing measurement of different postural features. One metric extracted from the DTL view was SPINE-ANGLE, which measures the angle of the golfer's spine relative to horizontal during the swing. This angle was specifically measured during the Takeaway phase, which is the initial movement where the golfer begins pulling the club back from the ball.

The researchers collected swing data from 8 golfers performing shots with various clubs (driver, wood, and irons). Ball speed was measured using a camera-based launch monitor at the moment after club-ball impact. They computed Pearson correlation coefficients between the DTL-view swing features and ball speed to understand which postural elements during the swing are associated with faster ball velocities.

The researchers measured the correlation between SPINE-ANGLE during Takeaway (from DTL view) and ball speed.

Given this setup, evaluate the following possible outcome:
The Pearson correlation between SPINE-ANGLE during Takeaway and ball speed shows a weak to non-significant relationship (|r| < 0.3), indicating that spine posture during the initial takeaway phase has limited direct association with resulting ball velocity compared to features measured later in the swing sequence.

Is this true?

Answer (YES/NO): NO